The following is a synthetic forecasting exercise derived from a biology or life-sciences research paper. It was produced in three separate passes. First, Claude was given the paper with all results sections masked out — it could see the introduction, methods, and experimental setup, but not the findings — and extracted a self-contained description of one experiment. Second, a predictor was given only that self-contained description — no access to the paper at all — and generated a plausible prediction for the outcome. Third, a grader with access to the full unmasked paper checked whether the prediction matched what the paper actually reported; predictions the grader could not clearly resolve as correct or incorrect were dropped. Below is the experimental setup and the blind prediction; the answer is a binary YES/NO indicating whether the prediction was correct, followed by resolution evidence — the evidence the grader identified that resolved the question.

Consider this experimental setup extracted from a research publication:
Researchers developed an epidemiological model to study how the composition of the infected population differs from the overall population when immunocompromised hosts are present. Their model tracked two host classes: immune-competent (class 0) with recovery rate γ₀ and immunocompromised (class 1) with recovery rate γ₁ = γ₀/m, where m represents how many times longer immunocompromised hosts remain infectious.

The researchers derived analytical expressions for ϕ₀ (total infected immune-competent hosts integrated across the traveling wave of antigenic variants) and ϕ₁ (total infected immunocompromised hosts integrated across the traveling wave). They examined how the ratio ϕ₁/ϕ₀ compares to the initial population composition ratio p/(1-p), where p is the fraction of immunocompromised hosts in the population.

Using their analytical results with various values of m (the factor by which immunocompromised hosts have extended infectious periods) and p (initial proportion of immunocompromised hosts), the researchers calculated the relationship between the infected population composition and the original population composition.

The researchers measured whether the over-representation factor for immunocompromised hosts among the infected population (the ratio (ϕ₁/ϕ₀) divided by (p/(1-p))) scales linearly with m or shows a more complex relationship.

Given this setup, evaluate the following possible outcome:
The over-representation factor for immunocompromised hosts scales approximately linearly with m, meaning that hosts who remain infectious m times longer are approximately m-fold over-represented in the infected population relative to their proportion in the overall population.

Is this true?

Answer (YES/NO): YES